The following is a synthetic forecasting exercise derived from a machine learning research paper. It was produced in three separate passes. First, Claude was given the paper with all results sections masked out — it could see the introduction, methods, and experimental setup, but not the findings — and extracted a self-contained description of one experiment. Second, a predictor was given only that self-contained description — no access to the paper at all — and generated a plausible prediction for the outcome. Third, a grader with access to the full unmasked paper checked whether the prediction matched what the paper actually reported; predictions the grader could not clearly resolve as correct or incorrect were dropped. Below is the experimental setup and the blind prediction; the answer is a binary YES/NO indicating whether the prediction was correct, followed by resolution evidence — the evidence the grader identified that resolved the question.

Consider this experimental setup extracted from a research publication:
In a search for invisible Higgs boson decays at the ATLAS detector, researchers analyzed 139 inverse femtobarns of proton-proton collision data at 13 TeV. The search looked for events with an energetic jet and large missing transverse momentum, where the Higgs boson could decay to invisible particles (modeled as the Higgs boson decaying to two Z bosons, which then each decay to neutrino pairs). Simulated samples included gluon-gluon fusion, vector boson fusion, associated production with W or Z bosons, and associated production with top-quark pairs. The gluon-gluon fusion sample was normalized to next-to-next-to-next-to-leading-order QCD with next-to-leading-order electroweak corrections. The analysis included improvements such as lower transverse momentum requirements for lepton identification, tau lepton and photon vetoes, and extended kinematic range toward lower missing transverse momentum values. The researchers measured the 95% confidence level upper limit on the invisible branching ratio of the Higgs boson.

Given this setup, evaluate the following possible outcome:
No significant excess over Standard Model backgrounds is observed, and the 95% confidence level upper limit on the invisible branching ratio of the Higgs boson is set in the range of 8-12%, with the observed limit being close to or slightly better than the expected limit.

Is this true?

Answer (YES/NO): NO